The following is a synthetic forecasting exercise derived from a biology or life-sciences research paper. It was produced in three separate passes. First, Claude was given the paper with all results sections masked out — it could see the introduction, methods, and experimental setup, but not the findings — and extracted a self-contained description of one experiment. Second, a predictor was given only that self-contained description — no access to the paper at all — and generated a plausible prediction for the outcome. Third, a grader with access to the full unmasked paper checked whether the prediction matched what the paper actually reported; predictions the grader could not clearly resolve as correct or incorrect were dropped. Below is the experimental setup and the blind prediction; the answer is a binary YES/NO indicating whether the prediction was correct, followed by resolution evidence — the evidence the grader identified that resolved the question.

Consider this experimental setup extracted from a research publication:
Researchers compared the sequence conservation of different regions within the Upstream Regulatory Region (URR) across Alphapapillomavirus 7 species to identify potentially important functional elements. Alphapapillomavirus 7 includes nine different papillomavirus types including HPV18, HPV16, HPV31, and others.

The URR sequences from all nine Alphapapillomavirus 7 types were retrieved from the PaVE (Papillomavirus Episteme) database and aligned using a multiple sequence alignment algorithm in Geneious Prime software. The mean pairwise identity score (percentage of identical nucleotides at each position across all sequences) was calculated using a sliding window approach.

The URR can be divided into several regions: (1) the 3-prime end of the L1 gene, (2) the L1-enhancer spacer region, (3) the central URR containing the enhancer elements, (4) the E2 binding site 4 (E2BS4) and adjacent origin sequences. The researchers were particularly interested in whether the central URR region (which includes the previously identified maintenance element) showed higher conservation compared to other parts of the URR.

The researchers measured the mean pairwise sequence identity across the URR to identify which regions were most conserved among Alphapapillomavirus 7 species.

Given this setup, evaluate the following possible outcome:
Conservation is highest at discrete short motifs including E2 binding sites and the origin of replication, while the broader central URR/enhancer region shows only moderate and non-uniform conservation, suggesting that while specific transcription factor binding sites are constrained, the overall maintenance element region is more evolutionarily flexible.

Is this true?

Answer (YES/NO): NO